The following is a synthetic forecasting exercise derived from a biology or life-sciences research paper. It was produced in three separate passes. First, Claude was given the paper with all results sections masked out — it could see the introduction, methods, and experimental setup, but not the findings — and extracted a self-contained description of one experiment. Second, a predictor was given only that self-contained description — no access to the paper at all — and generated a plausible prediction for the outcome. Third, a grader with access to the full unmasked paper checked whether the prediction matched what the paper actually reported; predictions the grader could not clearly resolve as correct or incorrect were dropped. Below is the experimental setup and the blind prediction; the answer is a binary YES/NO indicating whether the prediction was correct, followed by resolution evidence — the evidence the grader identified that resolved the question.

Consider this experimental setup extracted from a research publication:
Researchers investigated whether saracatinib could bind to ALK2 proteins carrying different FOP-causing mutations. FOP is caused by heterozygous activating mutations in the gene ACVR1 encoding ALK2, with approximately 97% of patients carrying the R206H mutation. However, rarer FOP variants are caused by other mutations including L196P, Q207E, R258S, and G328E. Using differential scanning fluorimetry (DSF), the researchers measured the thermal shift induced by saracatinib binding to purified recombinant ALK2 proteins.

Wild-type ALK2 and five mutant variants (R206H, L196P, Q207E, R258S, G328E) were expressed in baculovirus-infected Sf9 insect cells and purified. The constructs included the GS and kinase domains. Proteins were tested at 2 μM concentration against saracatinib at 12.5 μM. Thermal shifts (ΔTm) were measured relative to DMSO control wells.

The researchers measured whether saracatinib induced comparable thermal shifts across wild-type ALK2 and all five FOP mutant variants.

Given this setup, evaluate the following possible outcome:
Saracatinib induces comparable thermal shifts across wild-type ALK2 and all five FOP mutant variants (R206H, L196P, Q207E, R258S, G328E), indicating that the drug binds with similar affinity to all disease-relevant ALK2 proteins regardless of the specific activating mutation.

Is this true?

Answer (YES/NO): YES